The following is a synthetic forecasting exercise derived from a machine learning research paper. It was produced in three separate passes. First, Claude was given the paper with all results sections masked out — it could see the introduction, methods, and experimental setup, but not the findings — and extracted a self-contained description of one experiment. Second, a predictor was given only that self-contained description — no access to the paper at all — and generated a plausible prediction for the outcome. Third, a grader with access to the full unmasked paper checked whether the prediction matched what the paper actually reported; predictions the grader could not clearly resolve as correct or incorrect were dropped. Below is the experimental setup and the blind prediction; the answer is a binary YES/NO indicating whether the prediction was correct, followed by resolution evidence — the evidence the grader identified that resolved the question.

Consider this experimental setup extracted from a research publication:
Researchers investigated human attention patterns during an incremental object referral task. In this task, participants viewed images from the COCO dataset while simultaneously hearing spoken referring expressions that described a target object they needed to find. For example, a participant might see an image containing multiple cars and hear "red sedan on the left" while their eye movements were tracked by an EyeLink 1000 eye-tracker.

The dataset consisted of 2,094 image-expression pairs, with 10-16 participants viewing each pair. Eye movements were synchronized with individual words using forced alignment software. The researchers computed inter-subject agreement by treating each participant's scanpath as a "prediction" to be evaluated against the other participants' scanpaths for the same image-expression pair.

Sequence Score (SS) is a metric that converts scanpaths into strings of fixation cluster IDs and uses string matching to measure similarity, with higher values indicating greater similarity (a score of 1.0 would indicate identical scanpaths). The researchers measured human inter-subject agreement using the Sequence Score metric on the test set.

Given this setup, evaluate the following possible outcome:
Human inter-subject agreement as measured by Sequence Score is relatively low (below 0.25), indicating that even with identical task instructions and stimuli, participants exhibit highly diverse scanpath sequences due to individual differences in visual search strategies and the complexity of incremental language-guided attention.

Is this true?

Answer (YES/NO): NO